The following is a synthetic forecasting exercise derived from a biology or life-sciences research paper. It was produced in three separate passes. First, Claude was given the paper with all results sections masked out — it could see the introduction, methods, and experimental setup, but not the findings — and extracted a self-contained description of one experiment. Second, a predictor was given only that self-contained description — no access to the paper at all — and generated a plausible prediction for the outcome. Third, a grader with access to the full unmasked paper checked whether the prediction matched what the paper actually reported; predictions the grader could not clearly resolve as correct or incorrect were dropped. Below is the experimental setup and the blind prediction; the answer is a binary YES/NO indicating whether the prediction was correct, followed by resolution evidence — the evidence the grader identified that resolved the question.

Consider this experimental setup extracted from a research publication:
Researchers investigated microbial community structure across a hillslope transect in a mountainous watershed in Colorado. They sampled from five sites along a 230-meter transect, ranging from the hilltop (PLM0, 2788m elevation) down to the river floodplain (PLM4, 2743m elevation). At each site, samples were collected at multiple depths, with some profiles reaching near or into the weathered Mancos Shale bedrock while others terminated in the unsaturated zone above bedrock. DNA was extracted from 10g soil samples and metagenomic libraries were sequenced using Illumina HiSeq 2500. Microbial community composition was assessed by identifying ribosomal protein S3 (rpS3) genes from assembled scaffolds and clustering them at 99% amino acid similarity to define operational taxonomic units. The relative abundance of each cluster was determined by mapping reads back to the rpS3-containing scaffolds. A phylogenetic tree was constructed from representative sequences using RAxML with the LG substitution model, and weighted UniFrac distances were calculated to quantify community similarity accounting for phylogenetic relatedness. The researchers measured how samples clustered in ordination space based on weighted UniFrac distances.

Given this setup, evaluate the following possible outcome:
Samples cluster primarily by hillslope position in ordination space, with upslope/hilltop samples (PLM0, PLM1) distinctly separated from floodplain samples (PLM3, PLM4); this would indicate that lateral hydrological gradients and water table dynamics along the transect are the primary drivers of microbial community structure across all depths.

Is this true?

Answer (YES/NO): NO